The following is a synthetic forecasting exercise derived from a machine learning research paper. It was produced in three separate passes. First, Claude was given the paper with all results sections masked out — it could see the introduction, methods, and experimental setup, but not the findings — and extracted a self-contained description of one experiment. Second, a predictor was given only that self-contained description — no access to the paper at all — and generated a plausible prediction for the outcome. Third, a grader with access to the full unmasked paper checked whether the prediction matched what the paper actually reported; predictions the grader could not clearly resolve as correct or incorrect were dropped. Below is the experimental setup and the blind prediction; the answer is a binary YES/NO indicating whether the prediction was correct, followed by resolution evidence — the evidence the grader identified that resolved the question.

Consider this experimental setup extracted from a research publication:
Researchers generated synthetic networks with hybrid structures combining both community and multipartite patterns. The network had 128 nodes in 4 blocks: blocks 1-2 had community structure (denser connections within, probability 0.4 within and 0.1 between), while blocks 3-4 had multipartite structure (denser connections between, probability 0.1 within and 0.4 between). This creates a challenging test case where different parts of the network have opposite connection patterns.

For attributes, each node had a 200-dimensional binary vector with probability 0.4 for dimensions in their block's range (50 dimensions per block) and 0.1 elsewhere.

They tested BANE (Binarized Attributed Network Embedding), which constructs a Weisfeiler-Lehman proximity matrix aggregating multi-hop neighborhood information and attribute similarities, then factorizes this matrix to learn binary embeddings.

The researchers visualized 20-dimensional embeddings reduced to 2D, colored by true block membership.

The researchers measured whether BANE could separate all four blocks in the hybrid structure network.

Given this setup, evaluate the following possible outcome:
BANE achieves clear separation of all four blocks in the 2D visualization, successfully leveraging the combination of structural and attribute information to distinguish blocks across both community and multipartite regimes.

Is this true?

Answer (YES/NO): NO